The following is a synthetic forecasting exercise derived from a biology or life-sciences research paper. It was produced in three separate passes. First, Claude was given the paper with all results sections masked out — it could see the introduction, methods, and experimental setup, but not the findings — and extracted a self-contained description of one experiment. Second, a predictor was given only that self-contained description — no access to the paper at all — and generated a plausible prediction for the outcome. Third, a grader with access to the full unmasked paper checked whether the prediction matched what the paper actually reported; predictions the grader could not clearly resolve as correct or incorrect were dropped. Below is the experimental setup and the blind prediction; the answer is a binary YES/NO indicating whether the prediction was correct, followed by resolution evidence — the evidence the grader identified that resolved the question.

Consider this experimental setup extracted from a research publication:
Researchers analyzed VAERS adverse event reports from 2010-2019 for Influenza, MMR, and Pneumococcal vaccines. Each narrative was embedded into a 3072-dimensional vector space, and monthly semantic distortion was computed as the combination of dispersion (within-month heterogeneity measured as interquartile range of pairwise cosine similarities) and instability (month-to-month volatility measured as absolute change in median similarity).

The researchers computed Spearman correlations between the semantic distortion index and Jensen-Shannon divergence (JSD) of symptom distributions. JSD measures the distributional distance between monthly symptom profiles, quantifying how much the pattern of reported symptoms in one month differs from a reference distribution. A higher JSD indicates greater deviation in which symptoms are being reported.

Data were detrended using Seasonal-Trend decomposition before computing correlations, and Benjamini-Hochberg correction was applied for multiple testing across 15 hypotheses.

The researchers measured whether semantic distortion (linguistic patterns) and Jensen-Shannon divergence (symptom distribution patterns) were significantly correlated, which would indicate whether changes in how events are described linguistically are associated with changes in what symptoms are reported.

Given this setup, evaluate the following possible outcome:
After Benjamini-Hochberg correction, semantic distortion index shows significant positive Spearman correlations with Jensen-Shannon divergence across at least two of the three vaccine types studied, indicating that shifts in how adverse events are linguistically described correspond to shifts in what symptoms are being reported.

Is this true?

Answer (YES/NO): NO